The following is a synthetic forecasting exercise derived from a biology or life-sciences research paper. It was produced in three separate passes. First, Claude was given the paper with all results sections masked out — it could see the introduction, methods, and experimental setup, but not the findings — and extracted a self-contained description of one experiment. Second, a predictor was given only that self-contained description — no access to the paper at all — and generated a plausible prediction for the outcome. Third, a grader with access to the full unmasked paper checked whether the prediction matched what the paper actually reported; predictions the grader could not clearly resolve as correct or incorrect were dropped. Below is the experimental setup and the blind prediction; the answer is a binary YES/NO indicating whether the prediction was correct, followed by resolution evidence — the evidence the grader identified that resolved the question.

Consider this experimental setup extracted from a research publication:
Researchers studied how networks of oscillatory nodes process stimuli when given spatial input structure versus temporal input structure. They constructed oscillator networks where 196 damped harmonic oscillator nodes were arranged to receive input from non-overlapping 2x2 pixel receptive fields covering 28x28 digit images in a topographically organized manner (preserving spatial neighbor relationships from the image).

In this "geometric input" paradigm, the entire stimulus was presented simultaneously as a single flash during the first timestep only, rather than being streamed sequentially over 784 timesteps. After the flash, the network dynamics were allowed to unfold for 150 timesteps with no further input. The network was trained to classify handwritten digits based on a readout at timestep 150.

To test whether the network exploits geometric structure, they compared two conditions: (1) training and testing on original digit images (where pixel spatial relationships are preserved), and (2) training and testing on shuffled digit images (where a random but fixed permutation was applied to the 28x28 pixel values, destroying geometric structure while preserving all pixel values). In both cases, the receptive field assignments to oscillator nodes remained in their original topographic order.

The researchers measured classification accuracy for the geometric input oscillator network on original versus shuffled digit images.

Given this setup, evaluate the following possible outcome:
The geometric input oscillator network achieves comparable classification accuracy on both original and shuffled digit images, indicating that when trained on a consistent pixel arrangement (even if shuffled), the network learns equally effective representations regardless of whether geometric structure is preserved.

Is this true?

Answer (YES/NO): YES